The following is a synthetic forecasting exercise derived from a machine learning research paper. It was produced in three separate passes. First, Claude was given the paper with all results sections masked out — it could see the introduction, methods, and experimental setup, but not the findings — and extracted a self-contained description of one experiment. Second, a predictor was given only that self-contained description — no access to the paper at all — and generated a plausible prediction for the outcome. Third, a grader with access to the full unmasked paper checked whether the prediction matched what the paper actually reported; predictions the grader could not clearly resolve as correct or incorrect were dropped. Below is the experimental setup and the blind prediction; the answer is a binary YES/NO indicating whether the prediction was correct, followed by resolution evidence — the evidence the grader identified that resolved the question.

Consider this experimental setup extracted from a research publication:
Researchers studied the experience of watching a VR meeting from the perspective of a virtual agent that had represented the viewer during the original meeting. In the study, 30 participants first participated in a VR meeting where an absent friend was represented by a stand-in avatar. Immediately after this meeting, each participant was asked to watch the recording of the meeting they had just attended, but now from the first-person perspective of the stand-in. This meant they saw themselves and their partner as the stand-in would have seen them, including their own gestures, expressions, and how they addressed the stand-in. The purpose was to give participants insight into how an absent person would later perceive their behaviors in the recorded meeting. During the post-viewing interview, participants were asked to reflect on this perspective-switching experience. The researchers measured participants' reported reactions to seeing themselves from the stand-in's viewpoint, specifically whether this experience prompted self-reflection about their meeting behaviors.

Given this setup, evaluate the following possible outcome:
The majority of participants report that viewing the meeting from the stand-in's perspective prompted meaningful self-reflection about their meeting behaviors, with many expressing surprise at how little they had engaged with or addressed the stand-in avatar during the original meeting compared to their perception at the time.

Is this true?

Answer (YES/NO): YES